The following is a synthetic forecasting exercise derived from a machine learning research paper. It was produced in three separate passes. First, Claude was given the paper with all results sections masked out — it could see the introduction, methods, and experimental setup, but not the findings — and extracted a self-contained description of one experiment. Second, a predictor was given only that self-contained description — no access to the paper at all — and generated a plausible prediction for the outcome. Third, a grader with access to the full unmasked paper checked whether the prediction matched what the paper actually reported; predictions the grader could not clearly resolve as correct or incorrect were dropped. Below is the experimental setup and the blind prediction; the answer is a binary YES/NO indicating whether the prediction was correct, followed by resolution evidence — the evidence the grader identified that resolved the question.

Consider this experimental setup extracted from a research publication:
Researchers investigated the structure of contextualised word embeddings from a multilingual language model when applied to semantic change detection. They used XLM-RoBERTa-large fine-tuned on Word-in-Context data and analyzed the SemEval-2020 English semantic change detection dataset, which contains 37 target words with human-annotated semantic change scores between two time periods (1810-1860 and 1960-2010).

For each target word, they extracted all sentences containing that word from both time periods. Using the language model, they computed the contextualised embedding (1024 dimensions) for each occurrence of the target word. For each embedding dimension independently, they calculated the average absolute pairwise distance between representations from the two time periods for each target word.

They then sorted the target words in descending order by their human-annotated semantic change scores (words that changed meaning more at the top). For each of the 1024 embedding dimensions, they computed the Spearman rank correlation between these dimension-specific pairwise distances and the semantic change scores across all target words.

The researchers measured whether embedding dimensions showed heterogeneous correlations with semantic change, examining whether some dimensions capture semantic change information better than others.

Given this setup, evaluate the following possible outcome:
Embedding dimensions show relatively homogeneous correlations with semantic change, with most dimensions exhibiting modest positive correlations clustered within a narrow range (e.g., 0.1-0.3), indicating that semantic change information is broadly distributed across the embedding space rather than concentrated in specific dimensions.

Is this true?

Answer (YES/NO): NO